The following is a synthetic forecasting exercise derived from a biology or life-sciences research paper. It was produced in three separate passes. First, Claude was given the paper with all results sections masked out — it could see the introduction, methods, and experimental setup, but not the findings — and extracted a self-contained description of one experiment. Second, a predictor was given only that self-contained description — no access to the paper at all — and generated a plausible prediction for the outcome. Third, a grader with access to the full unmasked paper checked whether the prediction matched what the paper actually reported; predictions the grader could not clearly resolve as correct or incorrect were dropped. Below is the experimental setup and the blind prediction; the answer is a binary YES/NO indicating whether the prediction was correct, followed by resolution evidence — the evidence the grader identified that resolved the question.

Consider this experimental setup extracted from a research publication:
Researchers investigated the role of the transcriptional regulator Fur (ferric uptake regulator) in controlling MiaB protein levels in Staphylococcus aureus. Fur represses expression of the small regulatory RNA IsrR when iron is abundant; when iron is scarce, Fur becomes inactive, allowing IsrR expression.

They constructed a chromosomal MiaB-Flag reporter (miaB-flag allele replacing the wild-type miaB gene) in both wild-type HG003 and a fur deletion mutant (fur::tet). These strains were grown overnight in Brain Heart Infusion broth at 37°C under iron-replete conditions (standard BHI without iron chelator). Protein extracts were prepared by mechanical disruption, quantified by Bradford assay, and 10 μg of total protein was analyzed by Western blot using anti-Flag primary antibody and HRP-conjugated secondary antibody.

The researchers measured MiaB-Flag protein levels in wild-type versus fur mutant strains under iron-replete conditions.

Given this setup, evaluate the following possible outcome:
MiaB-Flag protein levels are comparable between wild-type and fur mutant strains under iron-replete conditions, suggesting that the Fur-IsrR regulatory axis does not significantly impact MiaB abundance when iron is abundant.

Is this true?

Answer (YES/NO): NO